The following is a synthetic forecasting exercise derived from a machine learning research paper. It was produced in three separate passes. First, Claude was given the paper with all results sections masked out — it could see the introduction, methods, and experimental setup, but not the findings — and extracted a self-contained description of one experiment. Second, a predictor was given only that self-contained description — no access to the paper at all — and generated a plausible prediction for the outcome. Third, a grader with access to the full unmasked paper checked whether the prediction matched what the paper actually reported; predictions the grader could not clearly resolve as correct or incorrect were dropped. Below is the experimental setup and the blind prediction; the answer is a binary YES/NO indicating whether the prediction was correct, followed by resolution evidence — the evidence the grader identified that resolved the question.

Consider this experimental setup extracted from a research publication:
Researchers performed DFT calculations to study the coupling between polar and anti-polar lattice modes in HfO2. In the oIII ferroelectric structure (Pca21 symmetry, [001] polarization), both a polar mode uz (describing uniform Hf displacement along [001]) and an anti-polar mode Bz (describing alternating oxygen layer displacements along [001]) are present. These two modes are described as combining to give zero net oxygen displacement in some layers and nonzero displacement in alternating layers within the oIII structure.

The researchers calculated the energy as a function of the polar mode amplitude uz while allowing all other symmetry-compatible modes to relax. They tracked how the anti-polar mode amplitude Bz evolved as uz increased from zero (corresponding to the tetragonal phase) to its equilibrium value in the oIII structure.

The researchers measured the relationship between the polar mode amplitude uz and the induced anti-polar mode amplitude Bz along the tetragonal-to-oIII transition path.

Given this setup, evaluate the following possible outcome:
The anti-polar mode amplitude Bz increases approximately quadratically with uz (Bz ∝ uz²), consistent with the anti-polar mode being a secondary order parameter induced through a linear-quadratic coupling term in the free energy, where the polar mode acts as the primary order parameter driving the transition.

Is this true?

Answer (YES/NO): NO